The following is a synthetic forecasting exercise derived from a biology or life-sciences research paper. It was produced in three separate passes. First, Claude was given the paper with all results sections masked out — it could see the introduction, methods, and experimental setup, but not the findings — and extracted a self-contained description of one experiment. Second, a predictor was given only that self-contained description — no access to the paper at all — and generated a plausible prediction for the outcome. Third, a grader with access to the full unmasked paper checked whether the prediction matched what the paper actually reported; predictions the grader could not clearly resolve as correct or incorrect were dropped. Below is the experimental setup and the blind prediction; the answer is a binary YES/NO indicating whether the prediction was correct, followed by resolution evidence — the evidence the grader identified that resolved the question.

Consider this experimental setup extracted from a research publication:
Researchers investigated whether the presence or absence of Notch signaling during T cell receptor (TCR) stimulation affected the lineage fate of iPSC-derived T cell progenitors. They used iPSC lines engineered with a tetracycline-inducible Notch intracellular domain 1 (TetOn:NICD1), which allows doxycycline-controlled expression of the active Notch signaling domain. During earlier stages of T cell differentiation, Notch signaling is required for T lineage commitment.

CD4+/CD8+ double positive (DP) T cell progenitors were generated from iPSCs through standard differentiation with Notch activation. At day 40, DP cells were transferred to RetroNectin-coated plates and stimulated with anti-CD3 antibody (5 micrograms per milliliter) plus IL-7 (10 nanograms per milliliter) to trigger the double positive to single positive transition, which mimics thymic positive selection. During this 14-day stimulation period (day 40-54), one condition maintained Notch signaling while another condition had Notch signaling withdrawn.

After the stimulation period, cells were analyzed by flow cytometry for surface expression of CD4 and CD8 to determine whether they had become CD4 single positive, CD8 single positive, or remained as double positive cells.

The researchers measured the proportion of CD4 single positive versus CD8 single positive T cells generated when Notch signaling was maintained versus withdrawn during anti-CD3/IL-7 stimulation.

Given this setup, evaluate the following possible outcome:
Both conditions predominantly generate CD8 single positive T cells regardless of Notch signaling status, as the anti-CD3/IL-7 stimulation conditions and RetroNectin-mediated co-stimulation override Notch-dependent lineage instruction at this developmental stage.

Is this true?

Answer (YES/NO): NO